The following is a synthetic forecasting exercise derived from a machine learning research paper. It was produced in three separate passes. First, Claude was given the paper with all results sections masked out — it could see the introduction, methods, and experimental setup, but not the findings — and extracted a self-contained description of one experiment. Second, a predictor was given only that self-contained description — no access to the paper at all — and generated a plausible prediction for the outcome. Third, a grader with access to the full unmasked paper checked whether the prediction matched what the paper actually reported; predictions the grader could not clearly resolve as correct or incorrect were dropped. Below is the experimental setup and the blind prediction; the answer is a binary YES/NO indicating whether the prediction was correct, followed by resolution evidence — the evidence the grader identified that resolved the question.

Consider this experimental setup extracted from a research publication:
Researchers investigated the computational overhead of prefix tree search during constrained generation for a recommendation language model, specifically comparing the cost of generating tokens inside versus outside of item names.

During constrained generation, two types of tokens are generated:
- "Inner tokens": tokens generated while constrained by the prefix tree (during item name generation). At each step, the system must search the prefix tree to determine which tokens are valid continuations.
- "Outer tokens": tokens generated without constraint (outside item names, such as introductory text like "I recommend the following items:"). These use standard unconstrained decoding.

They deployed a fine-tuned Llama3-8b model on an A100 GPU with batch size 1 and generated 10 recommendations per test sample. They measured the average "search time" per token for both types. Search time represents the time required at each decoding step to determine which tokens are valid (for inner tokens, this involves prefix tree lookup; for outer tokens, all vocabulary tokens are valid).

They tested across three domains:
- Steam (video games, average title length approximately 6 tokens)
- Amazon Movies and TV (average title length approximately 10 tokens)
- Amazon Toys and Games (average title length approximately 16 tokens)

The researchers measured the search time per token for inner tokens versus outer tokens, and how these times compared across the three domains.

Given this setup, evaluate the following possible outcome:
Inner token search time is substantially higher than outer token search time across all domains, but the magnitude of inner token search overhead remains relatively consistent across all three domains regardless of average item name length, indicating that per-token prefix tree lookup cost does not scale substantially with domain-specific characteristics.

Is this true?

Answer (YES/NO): NO